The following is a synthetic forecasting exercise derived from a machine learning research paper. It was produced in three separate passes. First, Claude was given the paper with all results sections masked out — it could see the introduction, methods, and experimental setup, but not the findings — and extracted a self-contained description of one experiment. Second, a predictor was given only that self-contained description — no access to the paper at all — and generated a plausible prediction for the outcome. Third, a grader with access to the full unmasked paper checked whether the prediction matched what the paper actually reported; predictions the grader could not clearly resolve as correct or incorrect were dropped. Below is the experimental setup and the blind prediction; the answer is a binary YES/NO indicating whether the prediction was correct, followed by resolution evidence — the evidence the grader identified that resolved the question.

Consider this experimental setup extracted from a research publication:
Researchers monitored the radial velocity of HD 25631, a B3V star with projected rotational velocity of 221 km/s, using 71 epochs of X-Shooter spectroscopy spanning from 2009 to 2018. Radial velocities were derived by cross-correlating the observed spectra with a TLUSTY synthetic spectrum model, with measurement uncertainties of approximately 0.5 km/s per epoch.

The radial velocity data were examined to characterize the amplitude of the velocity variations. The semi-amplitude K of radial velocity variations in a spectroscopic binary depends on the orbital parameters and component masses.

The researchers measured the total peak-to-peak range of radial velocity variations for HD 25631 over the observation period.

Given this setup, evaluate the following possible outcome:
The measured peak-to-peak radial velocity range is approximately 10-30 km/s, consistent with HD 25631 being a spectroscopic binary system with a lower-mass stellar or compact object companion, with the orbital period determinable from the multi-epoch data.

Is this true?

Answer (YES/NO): NO